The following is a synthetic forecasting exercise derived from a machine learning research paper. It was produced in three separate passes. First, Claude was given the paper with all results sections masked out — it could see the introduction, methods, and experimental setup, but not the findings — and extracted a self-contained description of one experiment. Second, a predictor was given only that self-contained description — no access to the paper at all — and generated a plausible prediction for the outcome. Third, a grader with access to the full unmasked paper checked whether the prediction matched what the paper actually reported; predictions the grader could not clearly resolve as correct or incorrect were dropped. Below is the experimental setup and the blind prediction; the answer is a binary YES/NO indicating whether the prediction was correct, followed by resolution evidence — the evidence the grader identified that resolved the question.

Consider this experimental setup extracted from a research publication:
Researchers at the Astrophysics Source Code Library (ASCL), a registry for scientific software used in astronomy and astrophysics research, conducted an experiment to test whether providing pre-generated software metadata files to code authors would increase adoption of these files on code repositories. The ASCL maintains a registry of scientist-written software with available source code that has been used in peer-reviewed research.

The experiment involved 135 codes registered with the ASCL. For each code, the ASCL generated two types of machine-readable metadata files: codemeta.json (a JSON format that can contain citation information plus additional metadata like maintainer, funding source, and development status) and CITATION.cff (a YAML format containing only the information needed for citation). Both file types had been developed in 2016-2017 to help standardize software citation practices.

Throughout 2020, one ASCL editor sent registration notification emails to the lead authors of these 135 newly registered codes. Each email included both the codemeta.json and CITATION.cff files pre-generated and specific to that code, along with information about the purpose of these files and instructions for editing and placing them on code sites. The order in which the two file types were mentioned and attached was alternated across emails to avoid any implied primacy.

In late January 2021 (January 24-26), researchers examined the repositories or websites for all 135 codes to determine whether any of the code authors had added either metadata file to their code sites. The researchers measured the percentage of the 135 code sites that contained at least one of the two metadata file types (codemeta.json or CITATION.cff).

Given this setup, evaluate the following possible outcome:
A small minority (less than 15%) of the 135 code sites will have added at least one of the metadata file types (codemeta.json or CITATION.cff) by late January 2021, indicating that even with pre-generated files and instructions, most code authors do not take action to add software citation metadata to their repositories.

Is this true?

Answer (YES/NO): YES